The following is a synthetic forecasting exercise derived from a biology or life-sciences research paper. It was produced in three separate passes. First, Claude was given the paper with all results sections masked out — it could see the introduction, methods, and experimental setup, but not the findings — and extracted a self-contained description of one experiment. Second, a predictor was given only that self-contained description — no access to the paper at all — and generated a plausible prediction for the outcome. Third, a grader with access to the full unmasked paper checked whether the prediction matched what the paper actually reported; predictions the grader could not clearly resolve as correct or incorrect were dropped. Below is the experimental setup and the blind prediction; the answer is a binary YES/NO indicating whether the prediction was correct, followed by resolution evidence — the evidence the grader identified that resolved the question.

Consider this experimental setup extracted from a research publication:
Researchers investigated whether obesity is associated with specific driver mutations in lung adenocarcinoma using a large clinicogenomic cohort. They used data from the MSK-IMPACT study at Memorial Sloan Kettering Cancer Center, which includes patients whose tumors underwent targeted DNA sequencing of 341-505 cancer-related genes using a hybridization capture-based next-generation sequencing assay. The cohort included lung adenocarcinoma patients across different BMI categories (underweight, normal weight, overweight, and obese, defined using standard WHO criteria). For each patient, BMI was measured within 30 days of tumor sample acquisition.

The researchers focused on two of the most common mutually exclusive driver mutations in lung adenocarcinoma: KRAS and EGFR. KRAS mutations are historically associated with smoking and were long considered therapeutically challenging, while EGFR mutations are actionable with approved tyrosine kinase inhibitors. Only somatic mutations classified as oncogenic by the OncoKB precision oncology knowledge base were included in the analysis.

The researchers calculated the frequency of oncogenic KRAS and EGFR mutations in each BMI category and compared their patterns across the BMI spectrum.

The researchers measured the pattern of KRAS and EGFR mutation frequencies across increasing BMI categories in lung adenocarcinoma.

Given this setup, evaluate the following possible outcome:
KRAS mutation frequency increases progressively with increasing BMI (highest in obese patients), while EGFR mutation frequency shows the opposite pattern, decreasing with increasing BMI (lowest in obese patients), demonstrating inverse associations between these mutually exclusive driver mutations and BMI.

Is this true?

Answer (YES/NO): YES